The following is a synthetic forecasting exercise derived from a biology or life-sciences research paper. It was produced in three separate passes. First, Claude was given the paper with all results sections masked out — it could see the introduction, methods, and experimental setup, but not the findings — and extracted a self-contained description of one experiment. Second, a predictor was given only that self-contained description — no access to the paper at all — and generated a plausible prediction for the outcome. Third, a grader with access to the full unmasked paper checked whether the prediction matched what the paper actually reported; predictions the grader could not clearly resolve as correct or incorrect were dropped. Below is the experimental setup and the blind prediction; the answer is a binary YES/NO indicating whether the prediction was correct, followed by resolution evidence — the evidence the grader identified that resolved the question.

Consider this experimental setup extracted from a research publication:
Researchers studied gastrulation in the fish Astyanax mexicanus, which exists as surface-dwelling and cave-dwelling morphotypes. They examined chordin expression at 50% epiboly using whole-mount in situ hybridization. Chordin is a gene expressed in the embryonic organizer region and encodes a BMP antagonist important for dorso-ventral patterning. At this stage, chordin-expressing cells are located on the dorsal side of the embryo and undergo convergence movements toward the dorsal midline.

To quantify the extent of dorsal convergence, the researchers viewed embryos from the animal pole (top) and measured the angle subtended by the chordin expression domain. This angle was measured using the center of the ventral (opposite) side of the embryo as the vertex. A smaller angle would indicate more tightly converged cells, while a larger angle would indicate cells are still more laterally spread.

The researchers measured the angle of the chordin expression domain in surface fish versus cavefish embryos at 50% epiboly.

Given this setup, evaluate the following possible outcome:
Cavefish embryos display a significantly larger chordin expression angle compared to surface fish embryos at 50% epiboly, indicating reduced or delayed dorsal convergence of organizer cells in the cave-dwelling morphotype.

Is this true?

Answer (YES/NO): NO